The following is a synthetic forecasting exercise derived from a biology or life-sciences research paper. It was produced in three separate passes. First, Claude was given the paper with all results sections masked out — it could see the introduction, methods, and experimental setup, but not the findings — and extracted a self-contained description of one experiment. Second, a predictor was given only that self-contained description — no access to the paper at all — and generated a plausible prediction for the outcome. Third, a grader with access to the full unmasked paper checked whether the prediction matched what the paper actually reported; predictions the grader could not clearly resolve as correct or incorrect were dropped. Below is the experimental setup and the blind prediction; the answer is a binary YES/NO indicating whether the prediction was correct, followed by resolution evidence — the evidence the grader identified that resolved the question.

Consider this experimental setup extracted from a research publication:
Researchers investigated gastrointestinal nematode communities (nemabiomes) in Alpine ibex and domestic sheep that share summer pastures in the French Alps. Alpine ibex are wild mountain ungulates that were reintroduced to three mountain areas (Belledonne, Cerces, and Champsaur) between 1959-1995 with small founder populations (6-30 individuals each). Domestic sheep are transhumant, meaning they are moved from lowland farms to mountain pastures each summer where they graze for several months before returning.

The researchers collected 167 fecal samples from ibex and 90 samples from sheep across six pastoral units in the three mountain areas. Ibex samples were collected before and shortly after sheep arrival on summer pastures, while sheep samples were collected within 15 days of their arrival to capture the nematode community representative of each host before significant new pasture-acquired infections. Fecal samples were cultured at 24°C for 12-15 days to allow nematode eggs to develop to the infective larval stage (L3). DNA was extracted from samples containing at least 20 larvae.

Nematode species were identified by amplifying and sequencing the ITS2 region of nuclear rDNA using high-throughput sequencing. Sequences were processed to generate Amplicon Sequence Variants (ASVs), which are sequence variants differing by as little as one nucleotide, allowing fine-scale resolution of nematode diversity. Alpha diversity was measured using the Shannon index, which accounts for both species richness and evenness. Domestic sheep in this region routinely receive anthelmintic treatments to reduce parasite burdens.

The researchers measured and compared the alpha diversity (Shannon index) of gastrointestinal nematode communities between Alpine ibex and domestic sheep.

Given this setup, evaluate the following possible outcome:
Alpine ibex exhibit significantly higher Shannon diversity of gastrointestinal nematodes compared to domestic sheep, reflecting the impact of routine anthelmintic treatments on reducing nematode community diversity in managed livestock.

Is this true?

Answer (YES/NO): YES